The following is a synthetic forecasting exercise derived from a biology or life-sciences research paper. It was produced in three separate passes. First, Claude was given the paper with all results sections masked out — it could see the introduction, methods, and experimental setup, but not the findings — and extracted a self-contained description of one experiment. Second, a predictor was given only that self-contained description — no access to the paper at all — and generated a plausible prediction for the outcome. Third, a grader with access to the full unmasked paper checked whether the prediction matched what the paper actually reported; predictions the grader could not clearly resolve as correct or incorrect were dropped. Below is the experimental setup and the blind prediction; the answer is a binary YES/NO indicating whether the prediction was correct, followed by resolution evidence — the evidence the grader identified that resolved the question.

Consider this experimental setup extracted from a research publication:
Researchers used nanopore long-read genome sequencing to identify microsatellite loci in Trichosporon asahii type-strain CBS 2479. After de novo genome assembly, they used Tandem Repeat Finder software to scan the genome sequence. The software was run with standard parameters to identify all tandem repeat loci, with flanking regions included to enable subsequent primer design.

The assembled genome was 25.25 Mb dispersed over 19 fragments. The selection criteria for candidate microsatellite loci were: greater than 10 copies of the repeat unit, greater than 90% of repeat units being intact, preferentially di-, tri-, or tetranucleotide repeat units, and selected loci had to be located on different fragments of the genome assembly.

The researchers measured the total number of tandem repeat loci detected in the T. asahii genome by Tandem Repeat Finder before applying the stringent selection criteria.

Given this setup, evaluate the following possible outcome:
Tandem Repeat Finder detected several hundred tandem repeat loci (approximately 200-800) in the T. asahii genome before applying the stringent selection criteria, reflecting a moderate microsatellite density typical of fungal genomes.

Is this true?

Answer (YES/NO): NO